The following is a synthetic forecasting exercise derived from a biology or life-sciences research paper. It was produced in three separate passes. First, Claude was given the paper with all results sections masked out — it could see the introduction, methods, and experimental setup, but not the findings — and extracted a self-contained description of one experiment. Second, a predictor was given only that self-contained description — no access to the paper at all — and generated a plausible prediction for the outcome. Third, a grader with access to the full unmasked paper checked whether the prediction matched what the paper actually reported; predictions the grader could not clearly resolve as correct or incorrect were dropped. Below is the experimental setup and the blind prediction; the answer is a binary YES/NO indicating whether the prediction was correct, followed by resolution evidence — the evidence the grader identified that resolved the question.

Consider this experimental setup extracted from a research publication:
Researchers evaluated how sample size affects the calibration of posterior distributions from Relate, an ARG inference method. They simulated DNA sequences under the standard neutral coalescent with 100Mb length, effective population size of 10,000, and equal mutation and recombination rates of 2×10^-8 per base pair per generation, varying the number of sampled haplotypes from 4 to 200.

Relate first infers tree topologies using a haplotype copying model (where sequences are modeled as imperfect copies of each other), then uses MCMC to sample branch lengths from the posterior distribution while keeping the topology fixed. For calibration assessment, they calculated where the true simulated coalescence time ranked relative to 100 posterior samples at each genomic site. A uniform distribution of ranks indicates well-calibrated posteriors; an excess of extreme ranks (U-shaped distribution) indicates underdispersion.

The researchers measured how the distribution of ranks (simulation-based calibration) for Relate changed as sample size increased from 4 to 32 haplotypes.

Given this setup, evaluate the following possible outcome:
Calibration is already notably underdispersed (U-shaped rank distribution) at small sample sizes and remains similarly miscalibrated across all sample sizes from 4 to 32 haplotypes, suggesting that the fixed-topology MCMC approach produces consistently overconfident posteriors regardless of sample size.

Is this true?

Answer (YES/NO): NO